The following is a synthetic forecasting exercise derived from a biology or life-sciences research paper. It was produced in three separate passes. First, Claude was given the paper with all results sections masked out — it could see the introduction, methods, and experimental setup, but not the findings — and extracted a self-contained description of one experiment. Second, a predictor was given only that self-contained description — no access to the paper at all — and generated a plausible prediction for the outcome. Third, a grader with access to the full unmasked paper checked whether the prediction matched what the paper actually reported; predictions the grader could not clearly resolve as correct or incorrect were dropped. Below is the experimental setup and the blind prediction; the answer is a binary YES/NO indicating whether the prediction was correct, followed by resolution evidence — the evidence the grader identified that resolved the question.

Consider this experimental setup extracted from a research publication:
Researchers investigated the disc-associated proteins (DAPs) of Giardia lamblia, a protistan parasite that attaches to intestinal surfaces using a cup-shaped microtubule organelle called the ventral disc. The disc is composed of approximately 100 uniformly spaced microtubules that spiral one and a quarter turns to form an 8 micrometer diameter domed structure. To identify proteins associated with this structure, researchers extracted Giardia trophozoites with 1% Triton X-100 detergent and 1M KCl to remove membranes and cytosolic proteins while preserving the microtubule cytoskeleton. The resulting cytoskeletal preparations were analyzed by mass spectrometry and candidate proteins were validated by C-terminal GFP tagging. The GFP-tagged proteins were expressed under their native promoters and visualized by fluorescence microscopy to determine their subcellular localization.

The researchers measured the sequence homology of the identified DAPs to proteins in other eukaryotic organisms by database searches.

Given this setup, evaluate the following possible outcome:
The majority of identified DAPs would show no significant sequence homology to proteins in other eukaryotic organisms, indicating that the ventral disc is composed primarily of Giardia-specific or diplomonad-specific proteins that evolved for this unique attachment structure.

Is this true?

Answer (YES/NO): NO